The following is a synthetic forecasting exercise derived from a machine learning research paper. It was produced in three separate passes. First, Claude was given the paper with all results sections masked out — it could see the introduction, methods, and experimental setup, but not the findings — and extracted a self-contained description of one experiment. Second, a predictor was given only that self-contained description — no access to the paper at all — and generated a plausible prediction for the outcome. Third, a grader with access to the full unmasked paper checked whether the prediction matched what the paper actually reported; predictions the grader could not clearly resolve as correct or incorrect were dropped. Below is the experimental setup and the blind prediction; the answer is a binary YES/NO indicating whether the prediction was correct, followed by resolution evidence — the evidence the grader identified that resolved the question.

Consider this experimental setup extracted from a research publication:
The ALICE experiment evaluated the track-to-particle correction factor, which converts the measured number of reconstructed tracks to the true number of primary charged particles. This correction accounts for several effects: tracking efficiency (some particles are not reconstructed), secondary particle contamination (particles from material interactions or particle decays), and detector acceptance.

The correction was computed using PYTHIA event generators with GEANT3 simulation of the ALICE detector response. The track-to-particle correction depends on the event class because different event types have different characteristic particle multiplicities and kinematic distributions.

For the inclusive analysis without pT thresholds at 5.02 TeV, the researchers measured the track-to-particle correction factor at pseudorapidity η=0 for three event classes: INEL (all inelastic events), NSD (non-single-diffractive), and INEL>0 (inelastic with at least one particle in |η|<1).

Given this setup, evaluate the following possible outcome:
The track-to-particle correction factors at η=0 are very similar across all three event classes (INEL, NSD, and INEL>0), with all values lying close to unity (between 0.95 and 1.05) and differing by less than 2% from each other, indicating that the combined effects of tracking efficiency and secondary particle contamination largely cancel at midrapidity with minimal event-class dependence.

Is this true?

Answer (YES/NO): NO